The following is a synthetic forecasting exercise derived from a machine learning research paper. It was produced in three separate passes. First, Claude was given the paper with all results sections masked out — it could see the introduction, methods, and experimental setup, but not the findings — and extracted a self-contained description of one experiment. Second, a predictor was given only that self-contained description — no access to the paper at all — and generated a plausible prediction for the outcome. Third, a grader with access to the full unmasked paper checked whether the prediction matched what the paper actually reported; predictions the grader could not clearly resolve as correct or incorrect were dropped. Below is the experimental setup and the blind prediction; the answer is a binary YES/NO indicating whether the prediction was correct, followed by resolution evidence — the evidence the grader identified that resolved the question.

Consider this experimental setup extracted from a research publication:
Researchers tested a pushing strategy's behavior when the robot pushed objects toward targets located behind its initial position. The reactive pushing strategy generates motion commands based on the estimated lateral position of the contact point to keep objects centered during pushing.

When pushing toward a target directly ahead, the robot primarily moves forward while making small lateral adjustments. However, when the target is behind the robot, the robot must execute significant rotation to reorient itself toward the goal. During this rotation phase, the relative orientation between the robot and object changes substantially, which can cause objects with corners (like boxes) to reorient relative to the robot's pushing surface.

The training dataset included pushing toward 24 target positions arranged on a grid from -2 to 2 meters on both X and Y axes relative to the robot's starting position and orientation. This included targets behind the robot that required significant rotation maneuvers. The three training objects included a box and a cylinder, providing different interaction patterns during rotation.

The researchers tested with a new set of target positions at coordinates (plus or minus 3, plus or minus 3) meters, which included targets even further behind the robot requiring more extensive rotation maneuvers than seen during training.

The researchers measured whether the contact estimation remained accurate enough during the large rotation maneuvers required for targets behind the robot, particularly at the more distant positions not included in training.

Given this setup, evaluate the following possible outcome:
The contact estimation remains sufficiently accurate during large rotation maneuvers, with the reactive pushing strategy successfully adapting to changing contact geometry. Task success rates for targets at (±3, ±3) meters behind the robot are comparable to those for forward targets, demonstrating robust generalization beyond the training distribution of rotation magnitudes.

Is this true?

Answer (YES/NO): YES